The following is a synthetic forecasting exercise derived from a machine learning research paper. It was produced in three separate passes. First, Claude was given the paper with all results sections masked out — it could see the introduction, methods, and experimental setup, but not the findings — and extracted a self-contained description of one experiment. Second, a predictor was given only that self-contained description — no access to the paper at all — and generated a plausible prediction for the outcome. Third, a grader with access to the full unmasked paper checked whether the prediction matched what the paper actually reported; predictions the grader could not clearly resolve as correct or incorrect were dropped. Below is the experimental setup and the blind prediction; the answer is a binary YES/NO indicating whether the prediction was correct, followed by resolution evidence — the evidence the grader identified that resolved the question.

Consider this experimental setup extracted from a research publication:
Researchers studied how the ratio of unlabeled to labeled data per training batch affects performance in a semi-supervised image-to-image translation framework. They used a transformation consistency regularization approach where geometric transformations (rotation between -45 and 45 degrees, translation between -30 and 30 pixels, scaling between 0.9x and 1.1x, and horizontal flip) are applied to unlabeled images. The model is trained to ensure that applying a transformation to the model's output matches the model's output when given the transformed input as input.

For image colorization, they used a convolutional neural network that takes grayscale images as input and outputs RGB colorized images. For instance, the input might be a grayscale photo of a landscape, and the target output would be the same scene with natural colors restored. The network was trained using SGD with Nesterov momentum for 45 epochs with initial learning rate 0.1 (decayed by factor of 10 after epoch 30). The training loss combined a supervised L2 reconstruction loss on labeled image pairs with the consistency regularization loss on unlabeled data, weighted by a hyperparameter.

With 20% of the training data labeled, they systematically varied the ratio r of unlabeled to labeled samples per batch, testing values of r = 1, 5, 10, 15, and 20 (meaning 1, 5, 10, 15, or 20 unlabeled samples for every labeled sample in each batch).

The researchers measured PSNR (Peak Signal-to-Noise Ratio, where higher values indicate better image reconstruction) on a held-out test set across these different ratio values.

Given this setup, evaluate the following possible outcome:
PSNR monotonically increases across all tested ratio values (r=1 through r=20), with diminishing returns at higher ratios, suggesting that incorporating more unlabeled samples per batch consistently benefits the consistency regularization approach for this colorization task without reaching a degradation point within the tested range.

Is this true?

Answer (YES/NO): NO